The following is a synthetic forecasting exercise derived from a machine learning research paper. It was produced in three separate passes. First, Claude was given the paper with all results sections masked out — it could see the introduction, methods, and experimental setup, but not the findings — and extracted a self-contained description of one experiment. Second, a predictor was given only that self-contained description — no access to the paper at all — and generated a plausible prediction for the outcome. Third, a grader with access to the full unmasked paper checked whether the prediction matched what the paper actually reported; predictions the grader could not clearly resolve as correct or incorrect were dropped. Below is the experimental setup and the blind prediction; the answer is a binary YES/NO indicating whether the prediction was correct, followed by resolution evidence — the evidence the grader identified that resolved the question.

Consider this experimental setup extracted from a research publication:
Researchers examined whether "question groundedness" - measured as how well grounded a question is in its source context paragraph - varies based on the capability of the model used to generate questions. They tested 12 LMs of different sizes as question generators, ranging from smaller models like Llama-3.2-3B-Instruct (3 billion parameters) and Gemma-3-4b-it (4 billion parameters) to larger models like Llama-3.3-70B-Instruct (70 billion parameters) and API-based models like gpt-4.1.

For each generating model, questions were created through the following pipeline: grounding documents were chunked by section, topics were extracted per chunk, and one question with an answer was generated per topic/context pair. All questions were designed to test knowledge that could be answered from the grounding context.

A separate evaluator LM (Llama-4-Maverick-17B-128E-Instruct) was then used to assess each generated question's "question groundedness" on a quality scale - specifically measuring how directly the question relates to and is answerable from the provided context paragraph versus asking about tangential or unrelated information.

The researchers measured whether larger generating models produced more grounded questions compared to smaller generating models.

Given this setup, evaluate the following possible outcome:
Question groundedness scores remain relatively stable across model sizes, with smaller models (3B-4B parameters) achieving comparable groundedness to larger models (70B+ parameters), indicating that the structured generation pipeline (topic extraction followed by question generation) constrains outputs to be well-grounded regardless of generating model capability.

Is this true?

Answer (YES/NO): NO